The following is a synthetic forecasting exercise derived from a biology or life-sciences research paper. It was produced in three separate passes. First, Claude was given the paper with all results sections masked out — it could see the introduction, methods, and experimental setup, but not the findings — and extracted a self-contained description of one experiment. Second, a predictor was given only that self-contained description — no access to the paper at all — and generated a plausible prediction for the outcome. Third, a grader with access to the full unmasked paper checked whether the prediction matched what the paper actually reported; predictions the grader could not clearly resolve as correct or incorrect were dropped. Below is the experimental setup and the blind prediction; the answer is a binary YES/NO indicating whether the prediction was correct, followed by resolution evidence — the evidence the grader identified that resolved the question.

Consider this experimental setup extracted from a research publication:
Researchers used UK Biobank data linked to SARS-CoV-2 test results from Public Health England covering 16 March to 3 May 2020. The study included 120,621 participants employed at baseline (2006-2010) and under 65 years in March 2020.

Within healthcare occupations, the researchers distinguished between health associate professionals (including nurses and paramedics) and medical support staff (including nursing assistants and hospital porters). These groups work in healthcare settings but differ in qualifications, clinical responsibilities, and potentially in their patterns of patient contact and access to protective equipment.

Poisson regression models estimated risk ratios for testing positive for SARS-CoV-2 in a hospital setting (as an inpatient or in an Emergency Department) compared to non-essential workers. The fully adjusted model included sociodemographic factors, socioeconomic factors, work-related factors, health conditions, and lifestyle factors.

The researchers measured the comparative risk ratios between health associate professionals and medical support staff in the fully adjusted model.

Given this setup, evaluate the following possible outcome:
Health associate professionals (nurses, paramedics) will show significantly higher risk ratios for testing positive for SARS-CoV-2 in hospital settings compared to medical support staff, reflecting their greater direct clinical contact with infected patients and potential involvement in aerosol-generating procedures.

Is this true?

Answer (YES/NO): NO